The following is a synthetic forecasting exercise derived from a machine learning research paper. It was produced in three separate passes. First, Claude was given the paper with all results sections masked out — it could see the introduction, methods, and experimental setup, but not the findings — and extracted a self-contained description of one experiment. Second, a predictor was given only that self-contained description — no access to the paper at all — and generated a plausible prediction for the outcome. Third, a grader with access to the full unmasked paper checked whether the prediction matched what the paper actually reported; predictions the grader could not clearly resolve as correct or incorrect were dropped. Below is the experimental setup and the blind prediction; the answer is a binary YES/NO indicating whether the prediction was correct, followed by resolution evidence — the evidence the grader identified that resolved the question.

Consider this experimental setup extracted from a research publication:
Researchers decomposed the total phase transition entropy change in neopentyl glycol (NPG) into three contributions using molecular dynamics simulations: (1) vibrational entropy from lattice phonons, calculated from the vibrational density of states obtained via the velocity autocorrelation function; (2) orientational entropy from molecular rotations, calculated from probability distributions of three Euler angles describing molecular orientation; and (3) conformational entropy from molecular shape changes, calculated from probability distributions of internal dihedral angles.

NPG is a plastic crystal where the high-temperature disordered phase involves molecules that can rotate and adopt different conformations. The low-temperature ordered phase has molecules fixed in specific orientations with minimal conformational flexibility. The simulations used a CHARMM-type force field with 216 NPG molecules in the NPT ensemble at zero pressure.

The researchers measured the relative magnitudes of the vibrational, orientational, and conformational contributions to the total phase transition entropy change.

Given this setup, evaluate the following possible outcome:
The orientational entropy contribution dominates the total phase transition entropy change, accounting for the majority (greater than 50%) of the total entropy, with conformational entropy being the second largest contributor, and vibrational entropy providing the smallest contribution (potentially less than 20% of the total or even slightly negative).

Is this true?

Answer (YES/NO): YES